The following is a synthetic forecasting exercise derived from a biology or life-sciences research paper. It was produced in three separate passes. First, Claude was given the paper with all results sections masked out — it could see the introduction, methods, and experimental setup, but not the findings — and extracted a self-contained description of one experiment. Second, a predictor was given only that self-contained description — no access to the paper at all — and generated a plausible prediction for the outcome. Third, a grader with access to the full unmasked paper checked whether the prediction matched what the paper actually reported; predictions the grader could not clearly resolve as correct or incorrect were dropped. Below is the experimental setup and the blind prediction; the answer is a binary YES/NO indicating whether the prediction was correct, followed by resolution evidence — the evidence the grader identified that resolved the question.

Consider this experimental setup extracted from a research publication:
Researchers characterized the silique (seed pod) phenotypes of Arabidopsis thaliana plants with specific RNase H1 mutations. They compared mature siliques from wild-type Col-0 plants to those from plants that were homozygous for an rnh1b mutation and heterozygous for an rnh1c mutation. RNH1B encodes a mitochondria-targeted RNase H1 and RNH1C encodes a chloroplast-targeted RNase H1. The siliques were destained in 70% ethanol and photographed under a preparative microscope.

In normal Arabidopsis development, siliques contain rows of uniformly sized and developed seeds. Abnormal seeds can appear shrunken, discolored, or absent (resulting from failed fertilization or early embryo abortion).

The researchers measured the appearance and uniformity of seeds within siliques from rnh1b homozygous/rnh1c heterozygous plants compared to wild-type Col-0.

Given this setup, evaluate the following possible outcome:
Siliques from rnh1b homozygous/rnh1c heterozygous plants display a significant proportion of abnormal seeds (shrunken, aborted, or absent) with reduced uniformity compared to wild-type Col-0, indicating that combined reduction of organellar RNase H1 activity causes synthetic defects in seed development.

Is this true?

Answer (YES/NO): YES